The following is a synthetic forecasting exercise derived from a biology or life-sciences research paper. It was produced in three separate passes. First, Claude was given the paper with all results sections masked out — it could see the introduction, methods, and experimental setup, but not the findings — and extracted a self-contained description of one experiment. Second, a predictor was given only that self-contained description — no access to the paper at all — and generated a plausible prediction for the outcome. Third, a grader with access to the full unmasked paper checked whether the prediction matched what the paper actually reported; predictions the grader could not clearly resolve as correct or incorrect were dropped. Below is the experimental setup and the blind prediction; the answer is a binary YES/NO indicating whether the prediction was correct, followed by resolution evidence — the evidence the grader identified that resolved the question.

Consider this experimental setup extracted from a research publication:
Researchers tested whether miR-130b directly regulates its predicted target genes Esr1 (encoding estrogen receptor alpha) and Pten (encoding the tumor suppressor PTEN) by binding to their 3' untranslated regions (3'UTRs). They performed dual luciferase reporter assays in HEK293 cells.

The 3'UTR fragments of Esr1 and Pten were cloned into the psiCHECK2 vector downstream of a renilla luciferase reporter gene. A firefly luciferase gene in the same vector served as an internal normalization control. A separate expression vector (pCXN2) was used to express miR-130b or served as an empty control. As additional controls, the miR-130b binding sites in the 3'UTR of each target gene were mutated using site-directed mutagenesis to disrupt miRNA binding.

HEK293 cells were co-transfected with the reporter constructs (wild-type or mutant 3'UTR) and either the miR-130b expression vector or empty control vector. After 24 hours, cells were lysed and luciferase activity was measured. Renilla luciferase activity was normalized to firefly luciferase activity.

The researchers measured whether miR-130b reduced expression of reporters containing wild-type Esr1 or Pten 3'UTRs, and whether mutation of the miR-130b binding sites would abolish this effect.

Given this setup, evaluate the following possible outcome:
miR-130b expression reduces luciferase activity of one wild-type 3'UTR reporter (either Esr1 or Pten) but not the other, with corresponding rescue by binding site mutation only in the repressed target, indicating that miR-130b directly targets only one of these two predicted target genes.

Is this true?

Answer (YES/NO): NO